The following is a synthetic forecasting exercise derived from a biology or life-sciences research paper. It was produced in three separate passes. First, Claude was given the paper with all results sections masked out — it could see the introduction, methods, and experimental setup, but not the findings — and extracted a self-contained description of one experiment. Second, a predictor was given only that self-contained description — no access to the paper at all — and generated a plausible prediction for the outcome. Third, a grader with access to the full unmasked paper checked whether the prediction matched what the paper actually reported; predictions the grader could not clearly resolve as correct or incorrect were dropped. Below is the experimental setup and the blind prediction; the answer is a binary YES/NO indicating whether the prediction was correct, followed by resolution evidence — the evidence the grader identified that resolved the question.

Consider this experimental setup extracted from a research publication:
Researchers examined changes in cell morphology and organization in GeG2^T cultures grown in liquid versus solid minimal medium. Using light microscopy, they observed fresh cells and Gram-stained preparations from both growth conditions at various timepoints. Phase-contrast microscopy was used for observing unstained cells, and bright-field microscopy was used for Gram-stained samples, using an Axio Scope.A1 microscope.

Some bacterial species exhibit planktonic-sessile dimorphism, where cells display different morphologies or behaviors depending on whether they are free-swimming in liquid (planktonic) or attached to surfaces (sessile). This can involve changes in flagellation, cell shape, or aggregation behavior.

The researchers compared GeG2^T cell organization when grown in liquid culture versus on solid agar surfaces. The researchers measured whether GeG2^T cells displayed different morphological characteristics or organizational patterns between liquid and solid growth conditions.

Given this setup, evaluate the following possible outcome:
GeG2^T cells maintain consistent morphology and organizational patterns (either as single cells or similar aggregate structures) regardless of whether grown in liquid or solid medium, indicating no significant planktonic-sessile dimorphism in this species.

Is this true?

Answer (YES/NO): NO